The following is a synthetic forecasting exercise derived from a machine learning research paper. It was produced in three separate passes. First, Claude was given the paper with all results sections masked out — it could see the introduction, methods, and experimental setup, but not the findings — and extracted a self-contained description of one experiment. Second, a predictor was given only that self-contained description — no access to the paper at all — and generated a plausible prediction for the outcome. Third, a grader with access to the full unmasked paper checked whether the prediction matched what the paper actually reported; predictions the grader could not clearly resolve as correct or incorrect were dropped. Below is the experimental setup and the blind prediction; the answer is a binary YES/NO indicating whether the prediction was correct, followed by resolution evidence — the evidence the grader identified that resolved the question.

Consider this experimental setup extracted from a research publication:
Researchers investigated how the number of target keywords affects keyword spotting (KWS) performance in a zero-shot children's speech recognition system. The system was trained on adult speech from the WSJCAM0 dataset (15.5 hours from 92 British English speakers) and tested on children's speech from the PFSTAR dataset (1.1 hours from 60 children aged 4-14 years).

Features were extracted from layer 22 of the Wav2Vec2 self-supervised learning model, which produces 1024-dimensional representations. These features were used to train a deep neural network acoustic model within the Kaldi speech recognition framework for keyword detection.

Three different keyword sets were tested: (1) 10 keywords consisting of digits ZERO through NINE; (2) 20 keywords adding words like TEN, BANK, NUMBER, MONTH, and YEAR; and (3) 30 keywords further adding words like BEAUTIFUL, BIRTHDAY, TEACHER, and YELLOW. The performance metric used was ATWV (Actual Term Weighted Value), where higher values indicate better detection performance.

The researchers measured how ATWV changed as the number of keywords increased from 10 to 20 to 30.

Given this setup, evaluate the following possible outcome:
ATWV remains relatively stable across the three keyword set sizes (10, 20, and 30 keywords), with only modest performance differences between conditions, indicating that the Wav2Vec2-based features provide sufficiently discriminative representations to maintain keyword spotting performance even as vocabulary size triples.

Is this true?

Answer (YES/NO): NO